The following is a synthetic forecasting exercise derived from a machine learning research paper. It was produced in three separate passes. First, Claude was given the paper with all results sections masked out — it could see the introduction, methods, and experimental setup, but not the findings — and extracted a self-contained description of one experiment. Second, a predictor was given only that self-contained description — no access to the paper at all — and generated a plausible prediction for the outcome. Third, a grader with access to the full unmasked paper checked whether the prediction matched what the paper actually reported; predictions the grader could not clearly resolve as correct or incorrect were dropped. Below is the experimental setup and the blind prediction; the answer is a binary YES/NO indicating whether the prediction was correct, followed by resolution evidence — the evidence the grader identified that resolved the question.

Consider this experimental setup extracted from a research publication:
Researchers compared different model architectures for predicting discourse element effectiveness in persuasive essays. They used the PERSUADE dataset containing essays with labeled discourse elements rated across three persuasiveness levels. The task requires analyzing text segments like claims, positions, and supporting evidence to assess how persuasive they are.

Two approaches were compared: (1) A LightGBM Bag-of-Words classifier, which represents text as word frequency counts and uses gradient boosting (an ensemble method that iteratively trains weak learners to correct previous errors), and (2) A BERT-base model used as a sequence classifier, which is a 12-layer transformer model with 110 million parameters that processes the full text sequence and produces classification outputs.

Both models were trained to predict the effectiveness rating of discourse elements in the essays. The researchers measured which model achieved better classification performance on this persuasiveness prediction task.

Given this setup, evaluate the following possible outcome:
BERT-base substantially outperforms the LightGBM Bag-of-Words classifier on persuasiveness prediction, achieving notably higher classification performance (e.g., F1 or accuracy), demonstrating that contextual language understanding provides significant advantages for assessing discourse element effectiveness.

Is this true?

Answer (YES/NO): NO